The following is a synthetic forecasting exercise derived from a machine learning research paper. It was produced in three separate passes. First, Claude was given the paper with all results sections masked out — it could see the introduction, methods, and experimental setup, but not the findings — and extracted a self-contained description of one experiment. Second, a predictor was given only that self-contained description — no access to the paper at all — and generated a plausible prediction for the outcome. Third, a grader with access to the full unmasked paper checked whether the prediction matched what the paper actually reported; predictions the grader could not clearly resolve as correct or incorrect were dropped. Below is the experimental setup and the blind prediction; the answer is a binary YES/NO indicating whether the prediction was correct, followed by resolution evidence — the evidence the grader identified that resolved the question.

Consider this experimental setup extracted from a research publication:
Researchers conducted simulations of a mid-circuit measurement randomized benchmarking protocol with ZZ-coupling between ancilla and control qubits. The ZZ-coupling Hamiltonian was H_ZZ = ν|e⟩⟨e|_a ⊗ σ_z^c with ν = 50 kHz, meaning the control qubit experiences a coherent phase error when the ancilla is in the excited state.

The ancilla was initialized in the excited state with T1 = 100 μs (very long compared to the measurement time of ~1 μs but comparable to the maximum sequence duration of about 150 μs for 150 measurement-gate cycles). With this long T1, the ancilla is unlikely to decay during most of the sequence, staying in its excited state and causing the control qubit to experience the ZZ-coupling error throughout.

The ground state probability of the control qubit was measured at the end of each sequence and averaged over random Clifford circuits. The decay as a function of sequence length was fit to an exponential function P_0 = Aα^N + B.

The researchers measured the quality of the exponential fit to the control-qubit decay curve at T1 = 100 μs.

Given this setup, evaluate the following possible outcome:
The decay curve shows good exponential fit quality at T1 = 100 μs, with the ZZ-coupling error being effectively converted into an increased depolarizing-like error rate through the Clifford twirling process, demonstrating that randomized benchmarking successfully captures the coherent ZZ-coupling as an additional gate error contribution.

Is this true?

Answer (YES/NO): YES